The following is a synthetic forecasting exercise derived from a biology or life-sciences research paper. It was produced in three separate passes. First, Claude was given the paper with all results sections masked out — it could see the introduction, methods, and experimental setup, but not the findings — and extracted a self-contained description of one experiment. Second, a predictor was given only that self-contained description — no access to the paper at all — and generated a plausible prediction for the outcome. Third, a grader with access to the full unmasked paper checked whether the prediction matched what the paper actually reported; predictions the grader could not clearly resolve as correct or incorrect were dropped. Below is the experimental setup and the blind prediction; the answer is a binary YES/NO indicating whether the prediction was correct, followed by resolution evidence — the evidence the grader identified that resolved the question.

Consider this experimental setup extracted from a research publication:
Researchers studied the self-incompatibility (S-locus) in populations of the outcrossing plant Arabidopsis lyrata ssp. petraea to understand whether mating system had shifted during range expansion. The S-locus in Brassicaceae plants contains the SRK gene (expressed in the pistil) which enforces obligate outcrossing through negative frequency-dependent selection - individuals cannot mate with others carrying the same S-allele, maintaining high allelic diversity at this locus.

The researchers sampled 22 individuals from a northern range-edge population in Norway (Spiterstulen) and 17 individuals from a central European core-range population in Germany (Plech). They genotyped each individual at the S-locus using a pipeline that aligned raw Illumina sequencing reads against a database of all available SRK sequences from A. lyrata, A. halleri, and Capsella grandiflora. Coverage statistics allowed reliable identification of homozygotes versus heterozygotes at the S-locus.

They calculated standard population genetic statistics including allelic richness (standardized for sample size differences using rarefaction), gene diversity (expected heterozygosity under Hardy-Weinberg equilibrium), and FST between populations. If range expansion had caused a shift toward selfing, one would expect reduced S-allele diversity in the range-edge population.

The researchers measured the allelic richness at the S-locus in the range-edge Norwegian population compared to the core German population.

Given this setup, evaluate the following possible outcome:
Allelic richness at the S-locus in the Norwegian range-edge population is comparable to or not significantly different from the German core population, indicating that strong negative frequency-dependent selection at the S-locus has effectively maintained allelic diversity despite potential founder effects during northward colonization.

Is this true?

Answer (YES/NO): YES